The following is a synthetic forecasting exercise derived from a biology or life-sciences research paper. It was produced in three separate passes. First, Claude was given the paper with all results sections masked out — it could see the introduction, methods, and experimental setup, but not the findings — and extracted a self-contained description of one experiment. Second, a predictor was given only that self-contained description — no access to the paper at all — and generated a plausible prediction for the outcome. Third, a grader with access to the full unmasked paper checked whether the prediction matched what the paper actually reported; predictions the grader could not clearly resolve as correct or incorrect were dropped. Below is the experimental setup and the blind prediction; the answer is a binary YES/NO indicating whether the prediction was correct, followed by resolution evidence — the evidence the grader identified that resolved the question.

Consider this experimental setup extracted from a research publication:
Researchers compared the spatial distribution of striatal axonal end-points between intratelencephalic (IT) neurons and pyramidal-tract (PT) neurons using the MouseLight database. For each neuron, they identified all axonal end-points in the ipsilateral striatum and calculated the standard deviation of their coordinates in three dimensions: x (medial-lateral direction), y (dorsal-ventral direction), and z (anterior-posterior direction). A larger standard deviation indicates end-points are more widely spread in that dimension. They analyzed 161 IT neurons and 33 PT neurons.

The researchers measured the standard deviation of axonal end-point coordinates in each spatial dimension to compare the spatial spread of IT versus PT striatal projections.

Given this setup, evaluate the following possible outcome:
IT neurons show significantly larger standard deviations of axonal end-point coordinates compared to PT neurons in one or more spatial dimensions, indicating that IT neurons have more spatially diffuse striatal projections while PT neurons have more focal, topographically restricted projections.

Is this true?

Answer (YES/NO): YES